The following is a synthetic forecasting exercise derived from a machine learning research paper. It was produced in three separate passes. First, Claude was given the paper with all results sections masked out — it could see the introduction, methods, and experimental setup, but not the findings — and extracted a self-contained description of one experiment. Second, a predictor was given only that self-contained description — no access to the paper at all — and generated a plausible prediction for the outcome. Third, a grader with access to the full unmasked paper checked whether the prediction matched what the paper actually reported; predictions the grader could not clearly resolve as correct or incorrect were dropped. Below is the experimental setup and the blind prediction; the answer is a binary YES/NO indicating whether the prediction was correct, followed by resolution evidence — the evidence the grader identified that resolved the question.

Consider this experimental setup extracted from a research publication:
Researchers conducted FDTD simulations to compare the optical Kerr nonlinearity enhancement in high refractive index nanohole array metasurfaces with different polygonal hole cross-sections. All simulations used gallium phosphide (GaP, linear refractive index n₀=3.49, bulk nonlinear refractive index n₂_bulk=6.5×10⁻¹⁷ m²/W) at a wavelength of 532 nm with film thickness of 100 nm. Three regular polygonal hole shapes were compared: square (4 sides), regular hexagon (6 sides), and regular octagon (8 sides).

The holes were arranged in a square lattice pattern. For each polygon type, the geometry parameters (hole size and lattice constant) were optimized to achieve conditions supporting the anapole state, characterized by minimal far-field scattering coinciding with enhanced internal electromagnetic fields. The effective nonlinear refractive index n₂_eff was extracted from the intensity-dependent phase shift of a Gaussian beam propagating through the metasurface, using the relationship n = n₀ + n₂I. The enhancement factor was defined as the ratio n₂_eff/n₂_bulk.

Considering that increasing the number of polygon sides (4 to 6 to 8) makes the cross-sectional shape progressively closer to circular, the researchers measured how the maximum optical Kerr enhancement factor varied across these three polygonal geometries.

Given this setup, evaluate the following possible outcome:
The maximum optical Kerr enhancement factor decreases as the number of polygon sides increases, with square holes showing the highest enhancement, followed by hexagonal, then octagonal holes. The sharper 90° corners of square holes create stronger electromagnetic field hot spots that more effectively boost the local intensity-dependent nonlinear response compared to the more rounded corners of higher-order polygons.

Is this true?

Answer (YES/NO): NO